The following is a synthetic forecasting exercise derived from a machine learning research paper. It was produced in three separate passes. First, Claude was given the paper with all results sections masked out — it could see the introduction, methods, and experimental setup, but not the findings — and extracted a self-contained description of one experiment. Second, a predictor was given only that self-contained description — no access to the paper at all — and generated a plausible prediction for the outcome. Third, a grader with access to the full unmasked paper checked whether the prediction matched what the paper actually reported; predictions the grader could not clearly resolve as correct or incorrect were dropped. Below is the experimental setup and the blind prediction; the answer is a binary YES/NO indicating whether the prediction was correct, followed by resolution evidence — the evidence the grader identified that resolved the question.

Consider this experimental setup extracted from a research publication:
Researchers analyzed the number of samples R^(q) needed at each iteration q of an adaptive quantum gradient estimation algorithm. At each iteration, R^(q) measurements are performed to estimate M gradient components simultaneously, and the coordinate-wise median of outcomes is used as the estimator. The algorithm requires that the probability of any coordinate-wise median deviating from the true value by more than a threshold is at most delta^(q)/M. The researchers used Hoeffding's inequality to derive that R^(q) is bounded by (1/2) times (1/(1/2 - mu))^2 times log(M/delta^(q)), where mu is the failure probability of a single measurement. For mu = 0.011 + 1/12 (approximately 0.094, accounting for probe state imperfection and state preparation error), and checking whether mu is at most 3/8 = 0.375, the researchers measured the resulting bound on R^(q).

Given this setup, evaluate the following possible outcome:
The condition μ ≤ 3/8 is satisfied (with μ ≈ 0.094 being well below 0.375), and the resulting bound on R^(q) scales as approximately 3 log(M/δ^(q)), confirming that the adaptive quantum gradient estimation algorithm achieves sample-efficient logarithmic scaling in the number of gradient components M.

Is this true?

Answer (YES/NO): NO